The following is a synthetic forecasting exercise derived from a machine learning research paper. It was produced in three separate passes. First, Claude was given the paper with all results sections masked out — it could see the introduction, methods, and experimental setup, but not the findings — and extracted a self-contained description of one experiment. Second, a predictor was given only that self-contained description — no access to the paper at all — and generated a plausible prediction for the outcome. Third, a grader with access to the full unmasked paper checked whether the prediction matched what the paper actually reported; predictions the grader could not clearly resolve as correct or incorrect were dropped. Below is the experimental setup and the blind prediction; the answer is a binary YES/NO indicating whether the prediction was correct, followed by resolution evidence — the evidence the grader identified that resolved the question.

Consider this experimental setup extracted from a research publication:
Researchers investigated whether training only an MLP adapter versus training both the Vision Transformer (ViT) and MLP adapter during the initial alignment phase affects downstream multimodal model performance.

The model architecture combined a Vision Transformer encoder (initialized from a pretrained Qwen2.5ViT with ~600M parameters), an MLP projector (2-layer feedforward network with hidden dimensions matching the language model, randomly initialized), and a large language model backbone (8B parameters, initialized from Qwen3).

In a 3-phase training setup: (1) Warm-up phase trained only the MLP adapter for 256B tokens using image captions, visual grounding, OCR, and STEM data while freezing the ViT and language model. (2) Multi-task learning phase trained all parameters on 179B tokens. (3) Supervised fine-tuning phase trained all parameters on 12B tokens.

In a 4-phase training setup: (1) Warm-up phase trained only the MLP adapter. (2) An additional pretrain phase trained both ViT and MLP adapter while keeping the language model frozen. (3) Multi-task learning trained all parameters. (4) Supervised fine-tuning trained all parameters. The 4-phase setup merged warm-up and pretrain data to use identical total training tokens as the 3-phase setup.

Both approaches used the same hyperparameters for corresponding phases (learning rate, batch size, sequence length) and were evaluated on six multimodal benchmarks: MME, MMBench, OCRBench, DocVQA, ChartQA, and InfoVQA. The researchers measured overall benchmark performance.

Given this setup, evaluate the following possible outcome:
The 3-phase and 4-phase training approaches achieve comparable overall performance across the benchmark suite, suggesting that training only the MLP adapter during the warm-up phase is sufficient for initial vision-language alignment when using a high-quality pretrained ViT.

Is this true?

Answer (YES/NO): NO